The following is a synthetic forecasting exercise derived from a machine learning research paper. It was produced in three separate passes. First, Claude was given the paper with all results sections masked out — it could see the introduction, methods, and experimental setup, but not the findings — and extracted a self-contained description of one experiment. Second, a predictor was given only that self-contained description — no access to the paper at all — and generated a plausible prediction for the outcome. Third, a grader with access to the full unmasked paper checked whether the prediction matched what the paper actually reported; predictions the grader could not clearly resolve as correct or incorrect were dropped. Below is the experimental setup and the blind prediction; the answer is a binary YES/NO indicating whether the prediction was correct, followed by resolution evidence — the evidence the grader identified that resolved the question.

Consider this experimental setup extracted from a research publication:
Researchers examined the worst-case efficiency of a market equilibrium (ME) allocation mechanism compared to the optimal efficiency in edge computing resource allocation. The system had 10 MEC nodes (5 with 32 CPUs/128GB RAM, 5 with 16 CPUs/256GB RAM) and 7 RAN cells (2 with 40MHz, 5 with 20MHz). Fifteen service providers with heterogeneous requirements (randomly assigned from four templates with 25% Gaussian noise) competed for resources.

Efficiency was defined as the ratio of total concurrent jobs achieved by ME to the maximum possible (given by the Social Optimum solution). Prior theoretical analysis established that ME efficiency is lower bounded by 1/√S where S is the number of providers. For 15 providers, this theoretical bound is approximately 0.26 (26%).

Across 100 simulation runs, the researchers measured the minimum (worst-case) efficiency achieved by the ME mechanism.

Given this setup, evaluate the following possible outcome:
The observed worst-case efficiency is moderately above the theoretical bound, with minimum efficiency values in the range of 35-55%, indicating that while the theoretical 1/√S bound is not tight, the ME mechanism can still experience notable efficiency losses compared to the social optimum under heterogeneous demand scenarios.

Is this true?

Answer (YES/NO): YES